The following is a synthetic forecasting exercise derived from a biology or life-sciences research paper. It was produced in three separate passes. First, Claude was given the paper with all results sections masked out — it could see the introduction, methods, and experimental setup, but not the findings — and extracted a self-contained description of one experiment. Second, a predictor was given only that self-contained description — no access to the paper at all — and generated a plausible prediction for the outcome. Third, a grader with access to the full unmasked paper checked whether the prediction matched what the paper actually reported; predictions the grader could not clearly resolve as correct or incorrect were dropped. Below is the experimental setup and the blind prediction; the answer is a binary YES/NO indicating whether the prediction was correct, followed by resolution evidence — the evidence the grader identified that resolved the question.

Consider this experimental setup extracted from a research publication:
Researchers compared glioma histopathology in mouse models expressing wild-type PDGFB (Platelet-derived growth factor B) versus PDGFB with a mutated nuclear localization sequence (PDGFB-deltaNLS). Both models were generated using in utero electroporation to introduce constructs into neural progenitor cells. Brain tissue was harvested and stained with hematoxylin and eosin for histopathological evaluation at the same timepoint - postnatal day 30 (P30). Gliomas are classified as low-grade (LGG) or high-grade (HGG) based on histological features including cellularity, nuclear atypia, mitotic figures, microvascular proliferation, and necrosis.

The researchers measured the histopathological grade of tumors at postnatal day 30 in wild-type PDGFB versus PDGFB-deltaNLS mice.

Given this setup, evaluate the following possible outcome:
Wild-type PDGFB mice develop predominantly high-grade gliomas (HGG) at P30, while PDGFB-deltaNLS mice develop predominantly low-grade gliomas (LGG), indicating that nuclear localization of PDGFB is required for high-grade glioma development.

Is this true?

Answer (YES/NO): NO